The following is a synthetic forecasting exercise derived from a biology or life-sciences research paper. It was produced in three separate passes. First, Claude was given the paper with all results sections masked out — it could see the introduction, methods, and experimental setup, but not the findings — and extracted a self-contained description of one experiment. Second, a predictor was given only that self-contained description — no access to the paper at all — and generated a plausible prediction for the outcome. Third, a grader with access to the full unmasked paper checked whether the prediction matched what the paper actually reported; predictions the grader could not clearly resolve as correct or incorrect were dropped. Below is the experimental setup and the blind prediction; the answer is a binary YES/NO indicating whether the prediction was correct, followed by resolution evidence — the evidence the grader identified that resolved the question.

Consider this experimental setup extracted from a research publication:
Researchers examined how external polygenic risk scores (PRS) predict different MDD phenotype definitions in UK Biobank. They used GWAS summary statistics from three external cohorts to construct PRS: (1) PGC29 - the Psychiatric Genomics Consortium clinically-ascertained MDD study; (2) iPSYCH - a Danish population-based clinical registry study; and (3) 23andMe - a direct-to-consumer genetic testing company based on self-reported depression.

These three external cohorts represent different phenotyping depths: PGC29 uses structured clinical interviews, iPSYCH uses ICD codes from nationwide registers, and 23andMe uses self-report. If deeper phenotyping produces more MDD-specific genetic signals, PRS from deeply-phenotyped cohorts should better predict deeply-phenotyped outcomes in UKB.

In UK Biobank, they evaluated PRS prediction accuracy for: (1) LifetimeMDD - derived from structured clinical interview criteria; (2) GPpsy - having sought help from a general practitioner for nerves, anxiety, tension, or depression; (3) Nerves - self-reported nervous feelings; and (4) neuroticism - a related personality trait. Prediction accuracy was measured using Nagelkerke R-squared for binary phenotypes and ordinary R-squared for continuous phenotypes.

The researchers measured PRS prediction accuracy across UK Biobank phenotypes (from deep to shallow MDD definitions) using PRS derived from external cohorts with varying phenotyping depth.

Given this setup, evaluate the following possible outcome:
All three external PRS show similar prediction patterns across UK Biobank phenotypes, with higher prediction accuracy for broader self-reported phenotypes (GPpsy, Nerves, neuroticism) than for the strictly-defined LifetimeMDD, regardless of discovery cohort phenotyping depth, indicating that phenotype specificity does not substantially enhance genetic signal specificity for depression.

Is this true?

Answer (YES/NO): NO